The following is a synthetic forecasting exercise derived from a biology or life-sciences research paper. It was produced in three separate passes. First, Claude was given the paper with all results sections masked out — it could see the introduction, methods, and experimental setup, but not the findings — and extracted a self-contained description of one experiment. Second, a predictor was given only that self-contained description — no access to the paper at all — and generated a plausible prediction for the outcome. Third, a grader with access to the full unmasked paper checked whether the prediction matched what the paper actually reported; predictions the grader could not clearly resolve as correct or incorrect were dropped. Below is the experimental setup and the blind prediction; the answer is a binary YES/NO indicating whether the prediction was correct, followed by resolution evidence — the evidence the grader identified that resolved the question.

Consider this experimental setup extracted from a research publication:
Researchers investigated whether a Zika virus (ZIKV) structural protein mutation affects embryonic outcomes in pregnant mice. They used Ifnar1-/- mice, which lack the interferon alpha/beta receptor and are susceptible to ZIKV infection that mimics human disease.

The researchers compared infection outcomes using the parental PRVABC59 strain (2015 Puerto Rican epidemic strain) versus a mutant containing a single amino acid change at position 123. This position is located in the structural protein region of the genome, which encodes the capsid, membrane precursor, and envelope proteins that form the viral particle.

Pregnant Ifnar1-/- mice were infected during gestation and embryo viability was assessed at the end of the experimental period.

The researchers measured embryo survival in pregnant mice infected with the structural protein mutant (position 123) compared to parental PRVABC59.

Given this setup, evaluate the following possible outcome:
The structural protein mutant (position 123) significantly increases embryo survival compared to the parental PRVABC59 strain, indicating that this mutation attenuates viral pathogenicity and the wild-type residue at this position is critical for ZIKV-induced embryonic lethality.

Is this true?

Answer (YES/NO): NO